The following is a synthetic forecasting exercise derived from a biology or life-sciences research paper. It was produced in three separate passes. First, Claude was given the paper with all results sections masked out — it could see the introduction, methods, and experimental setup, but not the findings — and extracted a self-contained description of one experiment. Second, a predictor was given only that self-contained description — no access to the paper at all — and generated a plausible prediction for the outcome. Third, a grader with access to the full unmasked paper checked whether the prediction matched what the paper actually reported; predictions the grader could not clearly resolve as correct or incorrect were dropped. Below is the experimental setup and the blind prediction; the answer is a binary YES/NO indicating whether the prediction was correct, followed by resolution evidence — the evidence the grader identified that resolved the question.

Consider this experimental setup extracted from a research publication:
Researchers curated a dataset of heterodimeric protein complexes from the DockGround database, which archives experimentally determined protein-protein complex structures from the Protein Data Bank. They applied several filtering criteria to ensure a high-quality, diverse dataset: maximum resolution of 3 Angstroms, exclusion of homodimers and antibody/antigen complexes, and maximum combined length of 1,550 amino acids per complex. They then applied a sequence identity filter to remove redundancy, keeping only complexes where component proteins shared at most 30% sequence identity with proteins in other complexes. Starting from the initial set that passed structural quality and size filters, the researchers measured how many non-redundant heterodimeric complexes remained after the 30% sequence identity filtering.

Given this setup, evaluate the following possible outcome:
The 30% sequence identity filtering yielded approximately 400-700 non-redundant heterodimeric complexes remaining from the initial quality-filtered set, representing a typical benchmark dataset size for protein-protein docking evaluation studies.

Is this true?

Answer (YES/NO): NO